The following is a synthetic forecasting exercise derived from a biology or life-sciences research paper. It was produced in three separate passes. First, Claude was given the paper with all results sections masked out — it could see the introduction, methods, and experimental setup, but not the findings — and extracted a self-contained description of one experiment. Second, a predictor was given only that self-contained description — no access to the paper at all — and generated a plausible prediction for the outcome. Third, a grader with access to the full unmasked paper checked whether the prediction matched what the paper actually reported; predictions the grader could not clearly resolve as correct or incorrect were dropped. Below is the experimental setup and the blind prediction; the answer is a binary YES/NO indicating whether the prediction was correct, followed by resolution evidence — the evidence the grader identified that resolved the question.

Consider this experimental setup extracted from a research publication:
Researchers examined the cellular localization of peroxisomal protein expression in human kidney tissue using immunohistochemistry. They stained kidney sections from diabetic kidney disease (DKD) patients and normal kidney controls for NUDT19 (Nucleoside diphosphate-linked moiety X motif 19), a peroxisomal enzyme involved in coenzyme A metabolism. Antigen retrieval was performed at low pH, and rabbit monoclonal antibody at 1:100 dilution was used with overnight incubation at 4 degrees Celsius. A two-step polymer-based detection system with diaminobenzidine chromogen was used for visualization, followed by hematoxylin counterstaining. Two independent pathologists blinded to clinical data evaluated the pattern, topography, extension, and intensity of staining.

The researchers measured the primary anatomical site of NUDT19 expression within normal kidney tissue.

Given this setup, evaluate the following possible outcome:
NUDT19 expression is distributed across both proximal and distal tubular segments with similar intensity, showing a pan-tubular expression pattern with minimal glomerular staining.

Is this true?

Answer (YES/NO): NO